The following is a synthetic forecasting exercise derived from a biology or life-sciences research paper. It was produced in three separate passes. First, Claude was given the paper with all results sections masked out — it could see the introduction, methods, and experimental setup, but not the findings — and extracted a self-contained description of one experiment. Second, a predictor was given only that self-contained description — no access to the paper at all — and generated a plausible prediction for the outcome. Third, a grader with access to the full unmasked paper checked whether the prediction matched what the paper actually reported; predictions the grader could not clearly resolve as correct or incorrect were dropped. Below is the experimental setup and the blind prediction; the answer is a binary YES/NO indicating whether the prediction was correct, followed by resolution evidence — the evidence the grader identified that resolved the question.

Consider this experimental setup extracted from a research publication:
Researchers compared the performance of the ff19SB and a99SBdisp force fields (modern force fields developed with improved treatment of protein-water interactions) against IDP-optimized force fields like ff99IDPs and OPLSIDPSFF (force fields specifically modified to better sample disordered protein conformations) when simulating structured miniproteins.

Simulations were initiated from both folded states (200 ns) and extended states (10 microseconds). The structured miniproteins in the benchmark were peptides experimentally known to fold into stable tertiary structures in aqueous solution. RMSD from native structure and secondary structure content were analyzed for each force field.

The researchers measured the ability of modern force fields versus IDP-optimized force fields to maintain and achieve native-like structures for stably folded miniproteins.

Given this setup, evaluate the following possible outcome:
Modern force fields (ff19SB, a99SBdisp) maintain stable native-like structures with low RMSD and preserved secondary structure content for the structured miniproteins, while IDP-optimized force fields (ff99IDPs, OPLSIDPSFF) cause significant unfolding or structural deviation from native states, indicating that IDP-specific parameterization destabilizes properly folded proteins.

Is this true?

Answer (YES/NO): YES